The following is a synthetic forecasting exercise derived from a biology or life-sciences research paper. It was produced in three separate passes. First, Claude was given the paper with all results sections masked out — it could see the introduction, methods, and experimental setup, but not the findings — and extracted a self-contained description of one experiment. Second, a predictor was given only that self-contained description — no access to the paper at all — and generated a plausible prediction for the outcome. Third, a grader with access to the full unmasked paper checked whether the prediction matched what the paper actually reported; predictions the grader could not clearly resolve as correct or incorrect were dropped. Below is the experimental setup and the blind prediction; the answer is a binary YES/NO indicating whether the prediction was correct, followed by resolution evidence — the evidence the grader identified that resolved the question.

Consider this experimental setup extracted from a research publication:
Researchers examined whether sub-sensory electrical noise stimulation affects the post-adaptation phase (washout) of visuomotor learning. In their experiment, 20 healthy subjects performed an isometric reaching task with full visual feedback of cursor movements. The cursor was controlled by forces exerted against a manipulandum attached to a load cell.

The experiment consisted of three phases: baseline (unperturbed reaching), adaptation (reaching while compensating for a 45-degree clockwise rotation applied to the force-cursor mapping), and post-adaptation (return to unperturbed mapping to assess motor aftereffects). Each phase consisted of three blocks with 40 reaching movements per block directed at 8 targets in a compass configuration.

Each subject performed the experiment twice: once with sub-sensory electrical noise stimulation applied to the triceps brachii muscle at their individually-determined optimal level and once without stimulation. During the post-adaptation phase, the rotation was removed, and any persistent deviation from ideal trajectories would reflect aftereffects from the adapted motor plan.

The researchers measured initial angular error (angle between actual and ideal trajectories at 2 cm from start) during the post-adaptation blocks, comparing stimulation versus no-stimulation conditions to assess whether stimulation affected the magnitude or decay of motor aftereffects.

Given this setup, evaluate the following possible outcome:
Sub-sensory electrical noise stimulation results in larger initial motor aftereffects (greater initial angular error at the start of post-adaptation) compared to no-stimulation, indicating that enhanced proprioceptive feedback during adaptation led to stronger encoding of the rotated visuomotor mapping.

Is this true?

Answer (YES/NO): NO